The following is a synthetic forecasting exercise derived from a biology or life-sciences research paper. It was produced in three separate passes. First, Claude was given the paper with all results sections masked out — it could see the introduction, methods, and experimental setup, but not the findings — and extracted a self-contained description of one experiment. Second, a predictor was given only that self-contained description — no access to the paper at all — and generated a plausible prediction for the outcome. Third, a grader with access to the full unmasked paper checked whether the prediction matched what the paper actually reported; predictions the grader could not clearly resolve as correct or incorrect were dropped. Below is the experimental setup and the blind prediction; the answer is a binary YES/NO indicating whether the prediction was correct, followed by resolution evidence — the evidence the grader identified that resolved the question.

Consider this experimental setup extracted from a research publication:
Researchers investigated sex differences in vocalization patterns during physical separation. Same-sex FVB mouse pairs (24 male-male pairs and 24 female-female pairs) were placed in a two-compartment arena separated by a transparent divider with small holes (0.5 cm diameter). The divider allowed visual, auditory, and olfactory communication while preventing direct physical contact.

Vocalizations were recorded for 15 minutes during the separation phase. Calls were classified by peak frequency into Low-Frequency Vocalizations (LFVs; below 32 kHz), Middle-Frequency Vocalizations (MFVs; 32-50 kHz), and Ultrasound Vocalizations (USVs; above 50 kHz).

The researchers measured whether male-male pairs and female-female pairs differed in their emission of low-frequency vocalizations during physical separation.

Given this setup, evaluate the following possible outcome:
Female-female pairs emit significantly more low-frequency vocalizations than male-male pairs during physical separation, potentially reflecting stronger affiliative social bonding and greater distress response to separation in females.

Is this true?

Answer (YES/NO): NO